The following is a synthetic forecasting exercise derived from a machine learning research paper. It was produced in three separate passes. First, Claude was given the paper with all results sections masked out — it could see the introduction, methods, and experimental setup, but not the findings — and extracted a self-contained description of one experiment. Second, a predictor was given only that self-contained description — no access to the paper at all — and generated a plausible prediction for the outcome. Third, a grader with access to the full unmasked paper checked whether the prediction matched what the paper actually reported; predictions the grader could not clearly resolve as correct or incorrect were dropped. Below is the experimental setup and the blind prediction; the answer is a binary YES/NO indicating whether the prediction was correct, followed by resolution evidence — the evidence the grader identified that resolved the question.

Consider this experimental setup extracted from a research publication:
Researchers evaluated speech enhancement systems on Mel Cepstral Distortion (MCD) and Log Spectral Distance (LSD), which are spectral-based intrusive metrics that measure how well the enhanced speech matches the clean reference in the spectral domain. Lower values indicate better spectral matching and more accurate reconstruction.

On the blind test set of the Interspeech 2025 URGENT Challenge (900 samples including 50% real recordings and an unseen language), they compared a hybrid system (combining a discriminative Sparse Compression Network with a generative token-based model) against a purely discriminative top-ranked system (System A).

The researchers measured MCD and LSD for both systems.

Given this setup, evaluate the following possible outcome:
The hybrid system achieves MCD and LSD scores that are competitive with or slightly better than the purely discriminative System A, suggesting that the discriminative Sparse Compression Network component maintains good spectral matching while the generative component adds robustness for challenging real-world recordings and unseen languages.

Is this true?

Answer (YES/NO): NO